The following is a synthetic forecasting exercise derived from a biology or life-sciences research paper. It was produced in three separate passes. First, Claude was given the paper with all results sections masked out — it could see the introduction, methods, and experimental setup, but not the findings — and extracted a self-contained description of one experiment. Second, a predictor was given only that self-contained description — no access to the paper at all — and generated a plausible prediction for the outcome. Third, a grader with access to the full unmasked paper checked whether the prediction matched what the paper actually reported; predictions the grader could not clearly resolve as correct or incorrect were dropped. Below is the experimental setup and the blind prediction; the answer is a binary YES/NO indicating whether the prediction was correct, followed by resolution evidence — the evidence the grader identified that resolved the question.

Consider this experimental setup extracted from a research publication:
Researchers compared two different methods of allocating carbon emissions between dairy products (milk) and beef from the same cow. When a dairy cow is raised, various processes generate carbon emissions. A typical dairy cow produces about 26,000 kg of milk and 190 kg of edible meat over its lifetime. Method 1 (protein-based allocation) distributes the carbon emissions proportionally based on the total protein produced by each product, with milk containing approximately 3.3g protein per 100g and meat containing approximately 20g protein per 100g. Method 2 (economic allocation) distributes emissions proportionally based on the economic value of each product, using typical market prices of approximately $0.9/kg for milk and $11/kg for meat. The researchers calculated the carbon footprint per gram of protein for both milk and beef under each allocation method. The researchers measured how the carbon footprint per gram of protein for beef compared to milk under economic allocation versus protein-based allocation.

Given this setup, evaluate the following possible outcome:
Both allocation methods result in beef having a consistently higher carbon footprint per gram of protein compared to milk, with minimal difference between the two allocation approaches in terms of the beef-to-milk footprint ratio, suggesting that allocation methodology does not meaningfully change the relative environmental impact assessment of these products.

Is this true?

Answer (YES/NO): NO